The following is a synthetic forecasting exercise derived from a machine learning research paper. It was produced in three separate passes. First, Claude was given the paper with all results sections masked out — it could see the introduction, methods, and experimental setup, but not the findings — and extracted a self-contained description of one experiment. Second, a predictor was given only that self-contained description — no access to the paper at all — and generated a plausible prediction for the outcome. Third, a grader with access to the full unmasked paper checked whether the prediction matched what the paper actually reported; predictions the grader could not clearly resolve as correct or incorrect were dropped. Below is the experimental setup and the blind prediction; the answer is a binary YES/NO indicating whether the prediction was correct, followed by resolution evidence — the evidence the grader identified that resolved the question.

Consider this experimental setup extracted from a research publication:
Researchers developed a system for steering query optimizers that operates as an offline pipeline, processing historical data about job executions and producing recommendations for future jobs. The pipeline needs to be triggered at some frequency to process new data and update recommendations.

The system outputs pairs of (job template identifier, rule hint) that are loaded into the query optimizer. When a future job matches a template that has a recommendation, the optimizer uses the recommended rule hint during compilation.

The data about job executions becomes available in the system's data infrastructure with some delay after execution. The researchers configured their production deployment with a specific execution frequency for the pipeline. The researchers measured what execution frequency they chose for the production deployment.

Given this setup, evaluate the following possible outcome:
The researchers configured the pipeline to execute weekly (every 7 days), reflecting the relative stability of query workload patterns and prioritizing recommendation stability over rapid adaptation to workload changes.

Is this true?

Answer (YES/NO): NO